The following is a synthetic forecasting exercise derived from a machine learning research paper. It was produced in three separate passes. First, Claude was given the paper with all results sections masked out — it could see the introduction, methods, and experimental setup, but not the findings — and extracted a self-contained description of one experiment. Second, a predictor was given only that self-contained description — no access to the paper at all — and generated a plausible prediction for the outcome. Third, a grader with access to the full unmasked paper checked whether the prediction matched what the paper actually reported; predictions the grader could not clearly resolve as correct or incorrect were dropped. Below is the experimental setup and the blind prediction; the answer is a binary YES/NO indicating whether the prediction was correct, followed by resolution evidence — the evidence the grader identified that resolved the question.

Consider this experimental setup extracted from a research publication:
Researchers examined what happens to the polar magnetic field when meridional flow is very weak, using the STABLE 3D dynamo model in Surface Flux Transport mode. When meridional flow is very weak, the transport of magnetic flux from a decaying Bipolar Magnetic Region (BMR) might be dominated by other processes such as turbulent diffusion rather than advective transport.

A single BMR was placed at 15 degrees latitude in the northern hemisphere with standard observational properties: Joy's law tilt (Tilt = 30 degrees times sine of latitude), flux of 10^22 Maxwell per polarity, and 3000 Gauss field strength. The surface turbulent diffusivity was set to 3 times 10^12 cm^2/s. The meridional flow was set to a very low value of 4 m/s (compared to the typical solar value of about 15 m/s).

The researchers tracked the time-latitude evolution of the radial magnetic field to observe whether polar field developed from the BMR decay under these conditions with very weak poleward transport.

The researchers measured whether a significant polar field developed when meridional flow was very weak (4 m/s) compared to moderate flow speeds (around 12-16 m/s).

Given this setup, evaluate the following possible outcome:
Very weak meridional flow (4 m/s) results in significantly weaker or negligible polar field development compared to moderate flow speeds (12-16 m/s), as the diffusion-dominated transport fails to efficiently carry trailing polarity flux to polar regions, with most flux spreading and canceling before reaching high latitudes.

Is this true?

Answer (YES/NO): NO